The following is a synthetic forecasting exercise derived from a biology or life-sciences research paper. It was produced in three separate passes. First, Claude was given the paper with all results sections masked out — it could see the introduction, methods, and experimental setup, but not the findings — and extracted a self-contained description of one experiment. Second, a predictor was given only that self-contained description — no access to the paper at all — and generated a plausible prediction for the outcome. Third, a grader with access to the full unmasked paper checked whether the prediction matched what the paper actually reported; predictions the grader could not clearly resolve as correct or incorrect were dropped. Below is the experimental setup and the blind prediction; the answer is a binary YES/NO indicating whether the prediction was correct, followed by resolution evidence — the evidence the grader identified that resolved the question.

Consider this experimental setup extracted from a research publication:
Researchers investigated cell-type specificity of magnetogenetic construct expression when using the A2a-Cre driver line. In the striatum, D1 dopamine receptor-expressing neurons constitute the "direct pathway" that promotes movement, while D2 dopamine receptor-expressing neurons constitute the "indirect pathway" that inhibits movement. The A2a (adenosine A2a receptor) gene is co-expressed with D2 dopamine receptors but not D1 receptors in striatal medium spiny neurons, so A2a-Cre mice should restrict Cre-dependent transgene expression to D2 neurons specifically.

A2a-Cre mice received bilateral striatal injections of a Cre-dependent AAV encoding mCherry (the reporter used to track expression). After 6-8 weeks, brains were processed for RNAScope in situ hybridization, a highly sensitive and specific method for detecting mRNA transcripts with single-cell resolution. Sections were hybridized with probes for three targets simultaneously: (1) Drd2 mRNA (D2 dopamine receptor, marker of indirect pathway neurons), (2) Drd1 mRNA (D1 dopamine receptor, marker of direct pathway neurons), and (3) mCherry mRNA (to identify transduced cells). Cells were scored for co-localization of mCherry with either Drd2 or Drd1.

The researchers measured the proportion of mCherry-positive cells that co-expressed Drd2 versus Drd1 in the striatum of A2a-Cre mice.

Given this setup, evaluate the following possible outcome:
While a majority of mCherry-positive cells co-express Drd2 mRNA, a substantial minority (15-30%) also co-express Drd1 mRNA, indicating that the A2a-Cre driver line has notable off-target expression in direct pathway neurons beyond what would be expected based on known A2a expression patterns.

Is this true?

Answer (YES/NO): NO